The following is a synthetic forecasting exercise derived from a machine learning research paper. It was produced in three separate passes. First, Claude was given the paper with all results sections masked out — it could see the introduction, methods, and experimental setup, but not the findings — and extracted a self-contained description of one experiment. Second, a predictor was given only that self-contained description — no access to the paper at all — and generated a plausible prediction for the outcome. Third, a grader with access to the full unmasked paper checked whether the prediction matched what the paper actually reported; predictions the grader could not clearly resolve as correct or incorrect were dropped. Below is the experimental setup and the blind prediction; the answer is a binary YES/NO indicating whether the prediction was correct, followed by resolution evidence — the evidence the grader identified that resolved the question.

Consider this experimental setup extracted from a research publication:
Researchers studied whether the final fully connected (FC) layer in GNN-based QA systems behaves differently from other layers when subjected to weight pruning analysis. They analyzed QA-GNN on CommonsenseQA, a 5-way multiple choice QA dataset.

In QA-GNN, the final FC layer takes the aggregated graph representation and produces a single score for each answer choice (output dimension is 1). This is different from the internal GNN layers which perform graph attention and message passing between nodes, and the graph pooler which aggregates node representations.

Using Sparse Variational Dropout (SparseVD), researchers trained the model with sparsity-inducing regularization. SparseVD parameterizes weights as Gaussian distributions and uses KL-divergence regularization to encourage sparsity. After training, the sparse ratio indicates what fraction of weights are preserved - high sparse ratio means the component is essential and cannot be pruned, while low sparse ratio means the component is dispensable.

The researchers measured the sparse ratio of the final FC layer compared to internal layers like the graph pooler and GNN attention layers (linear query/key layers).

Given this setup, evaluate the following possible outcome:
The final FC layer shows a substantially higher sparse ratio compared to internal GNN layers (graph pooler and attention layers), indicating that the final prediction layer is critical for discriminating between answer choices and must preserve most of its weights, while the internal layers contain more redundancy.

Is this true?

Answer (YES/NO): YES